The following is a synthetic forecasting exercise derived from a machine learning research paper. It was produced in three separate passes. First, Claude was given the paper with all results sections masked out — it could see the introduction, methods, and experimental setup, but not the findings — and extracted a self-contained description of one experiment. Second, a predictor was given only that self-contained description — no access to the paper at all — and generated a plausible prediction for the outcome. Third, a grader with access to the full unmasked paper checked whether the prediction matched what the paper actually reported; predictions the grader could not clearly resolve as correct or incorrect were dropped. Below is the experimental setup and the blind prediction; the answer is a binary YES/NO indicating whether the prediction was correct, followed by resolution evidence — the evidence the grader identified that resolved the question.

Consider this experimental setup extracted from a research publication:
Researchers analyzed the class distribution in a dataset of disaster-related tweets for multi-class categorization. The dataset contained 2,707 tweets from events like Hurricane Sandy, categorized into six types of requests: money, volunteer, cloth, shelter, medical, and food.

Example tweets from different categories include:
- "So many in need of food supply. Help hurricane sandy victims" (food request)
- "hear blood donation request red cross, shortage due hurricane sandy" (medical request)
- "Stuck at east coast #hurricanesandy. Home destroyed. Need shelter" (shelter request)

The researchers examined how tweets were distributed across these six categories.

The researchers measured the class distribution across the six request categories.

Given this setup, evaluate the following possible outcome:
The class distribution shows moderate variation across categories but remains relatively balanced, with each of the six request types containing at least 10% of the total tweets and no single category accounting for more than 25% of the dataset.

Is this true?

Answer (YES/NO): NO